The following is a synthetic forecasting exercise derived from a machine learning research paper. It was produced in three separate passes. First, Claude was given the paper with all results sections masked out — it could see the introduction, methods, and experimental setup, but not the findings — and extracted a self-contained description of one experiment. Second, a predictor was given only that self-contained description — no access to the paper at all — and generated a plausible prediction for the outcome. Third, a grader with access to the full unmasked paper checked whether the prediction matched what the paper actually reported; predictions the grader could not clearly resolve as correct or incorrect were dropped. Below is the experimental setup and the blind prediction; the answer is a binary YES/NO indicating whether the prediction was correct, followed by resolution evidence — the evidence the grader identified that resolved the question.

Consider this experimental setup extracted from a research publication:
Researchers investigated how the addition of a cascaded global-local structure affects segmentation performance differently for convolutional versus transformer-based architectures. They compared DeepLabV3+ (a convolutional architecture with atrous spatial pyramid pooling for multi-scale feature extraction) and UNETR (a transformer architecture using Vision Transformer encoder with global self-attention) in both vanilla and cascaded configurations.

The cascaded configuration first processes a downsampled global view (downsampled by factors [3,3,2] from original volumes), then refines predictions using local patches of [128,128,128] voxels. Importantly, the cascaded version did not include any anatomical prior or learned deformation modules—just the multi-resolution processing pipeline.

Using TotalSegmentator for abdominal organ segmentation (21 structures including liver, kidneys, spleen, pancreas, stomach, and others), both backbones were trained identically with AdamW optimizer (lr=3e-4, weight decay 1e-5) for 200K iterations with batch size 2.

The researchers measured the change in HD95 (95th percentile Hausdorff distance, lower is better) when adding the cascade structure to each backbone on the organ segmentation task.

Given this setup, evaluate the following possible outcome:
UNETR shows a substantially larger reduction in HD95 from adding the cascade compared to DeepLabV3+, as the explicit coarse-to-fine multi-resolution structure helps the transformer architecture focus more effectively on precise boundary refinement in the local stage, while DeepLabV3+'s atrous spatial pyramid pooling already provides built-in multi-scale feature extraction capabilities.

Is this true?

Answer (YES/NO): YES